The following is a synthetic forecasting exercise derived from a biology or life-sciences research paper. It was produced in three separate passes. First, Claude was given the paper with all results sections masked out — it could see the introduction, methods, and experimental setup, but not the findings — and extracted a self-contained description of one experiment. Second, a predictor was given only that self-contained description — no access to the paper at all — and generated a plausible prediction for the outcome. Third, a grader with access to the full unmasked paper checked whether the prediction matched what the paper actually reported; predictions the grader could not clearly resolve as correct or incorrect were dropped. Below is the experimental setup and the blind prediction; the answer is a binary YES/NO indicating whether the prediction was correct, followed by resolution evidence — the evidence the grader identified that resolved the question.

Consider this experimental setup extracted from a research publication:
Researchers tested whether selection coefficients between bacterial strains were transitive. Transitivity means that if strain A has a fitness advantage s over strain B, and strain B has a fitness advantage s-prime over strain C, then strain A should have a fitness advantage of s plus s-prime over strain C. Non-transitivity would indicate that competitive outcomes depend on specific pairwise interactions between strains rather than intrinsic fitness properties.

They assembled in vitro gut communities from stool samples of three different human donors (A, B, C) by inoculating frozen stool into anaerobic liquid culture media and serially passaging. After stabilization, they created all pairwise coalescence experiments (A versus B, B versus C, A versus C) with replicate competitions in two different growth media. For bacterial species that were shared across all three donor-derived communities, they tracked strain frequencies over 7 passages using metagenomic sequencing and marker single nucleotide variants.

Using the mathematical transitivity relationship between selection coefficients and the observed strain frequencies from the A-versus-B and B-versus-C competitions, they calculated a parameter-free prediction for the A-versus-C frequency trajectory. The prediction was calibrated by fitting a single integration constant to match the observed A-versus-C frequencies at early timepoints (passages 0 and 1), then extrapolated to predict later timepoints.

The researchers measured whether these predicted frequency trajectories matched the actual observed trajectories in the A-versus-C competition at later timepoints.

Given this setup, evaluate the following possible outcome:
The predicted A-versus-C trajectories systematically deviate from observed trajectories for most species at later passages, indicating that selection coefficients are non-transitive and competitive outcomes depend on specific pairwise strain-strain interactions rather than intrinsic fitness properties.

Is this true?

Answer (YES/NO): NO